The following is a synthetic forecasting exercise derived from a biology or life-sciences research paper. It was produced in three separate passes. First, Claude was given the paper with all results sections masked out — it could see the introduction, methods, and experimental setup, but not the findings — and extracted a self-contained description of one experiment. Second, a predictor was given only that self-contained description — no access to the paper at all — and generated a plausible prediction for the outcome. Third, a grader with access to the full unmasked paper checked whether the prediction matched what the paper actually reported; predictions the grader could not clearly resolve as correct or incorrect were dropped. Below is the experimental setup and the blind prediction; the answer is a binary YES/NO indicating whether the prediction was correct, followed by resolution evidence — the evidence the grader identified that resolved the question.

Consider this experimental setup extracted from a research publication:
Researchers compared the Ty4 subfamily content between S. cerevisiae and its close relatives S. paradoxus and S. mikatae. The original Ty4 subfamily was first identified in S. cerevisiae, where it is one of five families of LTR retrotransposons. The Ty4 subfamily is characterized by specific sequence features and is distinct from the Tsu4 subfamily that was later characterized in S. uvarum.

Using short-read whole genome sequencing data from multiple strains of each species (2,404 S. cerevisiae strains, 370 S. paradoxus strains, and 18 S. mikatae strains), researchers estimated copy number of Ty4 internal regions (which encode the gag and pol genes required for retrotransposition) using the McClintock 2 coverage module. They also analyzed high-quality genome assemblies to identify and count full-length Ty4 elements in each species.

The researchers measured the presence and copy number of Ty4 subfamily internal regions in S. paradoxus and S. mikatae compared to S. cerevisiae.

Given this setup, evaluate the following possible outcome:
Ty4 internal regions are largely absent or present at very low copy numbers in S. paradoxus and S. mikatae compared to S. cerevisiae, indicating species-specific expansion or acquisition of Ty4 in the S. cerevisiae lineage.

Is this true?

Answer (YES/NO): NO